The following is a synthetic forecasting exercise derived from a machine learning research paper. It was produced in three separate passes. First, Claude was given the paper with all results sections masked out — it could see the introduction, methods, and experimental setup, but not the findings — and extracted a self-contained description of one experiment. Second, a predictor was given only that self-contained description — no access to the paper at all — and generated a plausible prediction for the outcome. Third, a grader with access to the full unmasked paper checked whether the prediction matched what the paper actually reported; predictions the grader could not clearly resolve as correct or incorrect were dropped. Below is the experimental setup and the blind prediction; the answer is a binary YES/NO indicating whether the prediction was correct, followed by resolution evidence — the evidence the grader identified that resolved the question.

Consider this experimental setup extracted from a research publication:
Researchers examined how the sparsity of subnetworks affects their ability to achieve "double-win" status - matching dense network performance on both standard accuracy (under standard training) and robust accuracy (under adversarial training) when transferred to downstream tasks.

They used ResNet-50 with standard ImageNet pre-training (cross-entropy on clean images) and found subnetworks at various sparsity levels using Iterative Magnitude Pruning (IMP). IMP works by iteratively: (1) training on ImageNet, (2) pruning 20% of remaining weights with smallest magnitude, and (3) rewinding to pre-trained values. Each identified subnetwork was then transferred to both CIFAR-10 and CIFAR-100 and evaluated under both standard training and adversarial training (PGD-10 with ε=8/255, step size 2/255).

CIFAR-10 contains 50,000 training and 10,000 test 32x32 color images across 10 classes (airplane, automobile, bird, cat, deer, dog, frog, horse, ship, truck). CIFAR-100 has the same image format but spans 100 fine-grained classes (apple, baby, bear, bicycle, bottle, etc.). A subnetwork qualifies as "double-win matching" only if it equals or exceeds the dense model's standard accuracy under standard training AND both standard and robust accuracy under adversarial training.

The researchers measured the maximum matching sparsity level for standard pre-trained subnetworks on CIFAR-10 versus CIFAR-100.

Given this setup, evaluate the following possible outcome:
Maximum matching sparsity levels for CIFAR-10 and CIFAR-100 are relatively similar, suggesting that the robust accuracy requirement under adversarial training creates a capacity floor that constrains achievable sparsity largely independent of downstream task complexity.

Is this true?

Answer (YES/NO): NO